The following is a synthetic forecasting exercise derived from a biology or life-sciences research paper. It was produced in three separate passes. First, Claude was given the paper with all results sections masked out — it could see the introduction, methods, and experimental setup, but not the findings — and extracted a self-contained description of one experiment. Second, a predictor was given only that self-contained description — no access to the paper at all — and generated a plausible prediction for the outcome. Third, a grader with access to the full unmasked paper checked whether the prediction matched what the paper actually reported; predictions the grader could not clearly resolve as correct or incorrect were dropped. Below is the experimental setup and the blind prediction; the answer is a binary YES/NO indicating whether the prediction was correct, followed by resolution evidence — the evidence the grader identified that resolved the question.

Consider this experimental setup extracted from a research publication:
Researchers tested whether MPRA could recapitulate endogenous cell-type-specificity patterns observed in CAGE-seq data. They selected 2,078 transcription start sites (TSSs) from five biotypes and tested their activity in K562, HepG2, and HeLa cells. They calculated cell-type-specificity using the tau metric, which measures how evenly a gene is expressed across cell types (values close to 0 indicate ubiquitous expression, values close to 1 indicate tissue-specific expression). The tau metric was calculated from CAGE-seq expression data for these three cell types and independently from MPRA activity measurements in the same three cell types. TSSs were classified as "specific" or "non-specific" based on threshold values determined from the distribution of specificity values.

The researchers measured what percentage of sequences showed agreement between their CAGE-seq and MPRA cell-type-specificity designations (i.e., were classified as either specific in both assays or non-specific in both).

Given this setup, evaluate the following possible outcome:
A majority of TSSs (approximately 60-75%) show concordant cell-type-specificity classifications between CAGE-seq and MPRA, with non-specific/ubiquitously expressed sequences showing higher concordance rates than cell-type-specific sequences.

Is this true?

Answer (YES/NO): NO